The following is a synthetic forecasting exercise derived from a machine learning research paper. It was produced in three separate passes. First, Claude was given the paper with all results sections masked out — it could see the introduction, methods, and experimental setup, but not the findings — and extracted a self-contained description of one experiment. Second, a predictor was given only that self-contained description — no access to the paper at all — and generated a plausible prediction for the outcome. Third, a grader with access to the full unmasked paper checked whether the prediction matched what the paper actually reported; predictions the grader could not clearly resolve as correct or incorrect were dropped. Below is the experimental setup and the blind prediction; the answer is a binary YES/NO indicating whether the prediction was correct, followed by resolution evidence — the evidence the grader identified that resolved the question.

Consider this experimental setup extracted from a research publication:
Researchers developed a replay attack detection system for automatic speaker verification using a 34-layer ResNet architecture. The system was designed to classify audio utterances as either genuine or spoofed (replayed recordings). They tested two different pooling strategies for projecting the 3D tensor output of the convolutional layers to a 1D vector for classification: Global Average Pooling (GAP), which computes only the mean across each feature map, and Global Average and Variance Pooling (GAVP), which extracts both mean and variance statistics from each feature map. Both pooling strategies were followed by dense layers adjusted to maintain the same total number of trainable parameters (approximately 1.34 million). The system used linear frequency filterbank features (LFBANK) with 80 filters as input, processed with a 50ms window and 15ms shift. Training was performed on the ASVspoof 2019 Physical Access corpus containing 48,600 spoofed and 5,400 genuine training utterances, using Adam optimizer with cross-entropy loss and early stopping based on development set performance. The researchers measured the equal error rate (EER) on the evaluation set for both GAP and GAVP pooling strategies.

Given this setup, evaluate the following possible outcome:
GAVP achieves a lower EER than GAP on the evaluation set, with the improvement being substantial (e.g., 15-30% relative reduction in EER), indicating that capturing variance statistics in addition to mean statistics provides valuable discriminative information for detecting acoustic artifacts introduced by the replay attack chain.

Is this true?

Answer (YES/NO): NO